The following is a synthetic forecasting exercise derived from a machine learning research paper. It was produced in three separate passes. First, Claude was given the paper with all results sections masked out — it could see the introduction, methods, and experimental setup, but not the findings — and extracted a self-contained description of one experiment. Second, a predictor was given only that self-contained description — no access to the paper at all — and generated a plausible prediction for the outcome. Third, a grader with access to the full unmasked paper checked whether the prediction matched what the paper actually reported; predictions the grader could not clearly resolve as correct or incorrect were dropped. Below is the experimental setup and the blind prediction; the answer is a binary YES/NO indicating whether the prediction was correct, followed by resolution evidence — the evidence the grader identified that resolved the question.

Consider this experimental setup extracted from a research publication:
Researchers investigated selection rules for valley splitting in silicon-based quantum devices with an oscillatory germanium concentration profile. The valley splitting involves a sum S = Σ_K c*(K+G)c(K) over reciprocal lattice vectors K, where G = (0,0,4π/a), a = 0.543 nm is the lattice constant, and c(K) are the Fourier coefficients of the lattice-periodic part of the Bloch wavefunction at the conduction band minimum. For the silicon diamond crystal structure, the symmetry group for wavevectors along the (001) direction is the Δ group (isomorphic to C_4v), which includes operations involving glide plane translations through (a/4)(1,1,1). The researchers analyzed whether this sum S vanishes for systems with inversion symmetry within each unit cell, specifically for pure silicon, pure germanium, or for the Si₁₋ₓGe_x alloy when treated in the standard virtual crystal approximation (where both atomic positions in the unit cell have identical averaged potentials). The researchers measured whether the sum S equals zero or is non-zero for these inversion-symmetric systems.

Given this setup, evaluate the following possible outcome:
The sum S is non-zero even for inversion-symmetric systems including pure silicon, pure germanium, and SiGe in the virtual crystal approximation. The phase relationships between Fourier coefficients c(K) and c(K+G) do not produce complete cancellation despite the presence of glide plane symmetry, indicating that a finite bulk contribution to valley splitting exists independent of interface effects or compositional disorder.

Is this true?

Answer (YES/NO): NO